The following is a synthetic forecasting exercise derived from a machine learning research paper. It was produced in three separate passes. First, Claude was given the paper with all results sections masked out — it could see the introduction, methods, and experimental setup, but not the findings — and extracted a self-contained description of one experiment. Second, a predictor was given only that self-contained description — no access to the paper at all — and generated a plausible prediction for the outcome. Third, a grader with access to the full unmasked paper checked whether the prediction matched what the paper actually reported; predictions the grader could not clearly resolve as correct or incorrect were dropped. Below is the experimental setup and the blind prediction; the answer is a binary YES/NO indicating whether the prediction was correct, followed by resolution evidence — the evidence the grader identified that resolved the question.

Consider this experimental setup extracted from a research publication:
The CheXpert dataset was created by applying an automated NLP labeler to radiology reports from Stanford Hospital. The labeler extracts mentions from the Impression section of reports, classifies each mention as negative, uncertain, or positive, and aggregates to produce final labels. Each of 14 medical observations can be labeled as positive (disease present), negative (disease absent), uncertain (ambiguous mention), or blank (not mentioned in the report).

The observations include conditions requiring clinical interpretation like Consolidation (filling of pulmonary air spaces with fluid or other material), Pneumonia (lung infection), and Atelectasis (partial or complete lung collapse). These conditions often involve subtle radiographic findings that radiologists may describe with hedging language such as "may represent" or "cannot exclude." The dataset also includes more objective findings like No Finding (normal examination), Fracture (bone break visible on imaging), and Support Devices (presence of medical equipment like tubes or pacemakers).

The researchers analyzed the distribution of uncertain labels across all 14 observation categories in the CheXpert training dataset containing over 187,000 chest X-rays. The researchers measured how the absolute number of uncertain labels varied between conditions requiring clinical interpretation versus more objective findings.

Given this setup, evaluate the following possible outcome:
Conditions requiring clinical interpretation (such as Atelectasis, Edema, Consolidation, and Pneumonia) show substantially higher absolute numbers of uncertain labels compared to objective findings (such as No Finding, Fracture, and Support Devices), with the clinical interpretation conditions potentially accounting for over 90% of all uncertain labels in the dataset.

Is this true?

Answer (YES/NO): YES